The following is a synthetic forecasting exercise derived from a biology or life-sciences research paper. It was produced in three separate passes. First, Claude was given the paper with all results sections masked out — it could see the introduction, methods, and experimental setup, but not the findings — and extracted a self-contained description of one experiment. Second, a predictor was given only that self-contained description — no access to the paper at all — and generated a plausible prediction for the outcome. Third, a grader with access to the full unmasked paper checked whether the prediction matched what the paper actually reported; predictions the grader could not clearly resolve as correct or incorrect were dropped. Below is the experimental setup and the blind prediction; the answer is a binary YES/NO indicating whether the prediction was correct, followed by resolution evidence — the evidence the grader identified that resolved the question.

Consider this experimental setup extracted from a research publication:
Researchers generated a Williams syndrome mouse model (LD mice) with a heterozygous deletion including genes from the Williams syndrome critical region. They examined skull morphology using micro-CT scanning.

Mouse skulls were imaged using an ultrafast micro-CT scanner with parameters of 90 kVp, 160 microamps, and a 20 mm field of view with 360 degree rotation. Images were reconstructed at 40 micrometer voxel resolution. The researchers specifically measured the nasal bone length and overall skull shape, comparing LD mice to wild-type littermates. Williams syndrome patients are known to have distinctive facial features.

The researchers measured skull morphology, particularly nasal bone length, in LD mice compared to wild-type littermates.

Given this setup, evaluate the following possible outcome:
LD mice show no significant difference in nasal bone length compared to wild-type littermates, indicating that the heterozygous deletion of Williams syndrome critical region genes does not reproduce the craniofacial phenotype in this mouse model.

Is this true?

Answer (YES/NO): NO